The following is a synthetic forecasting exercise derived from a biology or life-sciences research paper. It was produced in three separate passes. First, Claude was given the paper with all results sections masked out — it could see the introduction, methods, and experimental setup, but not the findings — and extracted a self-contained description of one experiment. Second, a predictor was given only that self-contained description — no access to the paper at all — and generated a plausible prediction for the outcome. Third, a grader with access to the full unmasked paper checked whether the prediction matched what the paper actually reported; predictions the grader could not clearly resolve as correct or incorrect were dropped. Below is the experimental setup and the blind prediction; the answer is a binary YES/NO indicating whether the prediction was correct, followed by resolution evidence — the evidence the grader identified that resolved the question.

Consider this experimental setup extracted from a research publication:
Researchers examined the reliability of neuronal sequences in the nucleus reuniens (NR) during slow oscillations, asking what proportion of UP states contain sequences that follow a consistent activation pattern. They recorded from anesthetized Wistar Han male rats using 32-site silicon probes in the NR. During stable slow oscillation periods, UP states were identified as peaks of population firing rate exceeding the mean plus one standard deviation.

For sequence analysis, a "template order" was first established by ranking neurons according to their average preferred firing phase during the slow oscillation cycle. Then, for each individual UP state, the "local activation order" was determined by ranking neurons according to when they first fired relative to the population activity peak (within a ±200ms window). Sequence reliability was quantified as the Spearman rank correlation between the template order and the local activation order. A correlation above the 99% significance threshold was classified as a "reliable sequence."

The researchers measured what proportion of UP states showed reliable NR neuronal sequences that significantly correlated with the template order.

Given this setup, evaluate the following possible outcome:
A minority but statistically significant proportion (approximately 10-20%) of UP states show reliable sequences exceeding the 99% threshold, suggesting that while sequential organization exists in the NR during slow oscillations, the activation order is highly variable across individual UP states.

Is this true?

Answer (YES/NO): NO